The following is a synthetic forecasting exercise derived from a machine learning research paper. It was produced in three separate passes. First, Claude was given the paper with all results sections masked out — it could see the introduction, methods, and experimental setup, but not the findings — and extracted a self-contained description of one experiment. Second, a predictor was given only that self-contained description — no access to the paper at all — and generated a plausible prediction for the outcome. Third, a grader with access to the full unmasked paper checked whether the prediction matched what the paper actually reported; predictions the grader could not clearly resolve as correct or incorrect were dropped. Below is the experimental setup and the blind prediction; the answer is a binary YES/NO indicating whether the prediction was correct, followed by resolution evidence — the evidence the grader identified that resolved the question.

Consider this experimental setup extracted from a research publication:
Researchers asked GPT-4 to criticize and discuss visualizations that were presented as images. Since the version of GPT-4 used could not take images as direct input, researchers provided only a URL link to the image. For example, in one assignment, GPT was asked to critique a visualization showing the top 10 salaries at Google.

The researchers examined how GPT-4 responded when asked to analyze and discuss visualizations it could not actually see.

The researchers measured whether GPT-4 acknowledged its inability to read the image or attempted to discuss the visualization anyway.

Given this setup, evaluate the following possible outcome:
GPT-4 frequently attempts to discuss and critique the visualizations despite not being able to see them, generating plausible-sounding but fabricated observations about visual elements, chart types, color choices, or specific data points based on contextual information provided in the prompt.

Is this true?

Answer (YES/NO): YES